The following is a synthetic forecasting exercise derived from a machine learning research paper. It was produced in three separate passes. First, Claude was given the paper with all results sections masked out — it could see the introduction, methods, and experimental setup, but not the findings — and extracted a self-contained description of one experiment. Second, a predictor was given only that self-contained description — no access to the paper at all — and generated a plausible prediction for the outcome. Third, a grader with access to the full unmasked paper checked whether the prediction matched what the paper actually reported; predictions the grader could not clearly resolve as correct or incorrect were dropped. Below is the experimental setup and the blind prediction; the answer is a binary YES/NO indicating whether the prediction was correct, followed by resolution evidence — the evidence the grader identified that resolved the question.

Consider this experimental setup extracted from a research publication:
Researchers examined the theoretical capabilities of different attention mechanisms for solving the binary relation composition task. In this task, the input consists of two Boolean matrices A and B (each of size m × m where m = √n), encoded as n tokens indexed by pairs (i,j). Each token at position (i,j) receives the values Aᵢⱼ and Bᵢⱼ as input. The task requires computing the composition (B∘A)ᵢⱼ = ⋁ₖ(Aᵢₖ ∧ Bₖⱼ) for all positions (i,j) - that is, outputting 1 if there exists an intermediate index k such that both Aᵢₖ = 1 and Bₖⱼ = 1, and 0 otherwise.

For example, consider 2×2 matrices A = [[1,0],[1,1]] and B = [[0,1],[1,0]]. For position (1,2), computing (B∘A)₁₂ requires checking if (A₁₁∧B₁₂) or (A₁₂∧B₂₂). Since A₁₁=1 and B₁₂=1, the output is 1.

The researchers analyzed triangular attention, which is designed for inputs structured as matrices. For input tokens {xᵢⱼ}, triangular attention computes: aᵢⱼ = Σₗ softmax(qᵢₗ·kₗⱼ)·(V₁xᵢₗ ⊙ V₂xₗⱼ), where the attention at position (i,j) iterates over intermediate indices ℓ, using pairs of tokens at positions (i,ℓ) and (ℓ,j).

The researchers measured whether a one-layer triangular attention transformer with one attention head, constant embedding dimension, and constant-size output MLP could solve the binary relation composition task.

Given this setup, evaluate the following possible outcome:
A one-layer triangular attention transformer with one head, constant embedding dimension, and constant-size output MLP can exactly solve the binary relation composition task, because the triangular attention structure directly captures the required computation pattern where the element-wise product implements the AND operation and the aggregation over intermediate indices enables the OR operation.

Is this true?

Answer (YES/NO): YES